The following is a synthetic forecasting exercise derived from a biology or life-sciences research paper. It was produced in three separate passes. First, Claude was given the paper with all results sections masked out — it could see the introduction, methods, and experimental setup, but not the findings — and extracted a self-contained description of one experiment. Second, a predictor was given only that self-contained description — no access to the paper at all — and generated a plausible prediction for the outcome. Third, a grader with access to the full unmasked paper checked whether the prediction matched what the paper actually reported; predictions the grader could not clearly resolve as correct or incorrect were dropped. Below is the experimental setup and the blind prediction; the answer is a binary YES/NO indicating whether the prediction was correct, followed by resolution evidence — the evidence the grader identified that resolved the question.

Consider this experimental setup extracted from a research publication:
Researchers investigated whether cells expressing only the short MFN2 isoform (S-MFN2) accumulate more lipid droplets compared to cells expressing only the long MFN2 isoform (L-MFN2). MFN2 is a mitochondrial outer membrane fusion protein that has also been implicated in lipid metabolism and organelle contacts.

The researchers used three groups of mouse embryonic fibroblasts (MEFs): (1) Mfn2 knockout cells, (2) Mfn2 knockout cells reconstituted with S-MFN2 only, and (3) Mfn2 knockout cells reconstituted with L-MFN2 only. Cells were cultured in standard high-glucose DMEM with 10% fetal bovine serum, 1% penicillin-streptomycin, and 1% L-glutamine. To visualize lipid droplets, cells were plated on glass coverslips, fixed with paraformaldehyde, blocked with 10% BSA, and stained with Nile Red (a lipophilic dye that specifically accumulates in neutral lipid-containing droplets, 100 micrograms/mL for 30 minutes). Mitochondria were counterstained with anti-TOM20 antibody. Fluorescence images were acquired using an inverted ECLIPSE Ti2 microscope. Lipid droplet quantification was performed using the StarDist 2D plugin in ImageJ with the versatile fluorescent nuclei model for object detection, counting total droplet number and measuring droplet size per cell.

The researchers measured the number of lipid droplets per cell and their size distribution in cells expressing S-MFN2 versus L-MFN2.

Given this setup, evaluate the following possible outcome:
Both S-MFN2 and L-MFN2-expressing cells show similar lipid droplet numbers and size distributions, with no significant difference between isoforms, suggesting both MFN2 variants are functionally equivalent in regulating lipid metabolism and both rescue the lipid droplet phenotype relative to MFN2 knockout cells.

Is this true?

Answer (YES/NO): NO